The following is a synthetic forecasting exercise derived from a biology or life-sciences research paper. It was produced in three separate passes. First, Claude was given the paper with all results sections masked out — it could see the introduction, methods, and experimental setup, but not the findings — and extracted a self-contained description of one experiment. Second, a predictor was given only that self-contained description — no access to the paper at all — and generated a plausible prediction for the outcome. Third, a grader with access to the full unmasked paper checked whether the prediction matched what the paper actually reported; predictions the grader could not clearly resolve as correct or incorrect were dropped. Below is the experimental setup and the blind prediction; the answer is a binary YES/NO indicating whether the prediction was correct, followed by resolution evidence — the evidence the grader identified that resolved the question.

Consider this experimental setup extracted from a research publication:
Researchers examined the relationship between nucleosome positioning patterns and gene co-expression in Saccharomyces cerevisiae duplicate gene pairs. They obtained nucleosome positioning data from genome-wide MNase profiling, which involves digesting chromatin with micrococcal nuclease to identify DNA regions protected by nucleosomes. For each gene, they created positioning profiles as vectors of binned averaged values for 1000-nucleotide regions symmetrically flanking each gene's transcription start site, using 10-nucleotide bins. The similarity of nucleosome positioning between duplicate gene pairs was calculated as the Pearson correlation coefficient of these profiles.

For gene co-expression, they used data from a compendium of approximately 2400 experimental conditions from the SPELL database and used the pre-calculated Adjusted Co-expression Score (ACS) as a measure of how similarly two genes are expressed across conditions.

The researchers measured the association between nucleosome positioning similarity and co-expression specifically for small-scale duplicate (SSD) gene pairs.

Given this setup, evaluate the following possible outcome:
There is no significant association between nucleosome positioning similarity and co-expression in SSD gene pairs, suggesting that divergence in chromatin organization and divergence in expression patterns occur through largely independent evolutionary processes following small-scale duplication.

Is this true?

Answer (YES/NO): NO